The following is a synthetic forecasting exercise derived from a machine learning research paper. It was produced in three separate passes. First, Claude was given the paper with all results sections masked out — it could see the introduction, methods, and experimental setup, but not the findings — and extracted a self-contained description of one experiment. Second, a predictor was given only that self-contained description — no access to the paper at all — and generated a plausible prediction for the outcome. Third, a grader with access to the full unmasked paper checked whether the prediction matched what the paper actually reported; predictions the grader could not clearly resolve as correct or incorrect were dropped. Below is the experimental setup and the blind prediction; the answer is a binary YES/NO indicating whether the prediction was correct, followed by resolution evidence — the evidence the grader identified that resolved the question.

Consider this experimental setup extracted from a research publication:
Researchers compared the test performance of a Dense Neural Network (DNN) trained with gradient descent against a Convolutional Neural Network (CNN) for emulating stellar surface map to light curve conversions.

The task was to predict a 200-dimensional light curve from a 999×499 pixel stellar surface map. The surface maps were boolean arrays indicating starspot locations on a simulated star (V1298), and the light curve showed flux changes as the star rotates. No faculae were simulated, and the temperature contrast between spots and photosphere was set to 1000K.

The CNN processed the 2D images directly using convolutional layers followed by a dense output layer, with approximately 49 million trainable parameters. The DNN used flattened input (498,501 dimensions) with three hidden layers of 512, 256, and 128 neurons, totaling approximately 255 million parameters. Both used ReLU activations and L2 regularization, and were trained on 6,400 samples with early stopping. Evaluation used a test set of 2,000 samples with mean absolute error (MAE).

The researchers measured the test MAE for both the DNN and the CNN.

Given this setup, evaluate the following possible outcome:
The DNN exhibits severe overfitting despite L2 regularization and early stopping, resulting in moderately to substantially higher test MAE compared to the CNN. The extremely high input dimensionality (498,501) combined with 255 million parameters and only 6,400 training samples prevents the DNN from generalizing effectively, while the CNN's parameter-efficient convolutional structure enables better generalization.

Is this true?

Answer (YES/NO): NO